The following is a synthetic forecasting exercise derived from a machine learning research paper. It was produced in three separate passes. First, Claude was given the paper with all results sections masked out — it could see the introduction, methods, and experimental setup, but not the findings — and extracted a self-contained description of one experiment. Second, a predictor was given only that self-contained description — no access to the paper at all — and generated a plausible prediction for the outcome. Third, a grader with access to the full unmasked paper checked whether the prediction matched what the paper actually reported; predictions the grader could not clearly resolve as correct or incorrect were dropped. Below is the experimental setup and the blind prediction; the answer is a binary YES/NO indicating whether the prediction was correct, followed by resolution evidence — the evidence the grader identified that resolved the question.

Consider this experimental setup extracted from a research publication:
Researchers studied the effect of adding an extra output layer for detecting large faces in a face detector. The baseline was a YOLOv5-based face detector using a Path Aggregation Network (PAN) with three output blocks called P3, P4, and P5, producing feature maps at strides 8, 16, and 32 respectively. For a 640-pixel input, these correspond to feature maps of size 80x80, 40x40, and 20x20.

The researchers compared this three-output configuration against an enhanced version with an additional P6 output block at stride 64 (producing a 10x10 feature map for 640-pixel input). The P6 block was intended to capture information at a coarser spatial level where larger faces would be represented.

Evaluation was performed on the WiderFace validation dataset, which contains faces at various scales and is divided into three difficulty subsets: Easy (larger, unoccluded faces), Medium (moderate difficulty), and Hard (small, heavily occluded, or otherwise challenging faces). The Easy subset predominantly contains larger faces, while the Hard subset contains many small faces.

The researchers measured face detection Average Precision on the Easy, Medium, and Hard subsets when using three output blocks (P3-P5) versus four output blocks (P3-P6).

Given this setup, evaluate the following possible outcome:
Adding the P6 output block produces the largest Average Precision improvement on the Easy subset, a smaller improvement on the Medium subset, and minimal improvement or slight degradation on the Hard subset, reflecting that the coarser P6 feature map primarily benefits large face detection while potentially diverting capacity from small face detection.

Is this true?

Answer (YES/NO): NO